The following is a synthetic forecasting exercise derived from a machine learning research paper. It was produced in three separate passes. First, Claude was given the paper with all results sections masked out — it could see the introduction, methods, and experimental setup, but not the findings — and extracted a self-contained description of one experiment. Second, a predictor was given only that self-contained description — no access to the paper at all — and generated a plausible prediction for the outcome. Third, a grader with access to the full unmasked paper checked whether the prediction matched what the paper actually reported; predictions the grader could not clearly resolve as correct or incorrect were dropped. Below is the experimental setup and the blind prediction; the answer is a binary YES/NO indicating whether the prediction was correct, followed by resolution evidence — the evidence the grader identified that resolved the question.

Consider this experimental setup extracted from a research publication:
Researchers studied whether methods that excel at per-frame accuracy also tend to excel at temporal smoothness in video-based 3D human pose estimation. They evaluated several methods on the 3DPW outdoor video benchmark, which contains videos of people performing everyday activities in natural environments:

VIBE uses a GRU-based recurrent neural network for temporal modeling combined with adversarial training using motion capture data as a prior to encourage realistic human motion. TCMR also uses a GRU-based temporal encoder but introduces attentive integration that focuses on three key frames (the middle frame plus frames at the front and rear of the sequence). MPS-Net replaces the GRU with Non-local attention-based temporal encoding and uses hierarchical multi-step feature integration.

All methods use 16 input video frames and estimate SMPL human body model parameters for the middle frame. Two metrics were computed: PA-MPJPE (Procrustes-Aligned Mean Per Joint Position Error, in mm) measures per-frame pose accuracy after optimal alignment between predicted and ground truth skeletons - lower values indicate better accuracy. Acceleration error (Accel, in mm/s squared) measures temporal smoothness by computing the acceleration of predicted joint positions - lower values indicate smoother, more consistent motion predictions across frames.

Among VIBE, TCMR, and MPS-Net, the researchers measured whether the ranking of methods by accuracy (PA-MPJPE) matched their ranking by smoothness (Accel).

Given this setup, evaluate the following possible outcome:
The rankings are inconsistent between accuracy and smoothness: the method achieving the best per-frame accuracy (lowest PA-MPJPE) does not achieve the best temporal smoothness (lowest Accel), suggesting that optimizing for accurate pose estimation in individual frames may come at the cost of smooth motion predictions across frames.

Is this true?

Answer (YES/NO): YES